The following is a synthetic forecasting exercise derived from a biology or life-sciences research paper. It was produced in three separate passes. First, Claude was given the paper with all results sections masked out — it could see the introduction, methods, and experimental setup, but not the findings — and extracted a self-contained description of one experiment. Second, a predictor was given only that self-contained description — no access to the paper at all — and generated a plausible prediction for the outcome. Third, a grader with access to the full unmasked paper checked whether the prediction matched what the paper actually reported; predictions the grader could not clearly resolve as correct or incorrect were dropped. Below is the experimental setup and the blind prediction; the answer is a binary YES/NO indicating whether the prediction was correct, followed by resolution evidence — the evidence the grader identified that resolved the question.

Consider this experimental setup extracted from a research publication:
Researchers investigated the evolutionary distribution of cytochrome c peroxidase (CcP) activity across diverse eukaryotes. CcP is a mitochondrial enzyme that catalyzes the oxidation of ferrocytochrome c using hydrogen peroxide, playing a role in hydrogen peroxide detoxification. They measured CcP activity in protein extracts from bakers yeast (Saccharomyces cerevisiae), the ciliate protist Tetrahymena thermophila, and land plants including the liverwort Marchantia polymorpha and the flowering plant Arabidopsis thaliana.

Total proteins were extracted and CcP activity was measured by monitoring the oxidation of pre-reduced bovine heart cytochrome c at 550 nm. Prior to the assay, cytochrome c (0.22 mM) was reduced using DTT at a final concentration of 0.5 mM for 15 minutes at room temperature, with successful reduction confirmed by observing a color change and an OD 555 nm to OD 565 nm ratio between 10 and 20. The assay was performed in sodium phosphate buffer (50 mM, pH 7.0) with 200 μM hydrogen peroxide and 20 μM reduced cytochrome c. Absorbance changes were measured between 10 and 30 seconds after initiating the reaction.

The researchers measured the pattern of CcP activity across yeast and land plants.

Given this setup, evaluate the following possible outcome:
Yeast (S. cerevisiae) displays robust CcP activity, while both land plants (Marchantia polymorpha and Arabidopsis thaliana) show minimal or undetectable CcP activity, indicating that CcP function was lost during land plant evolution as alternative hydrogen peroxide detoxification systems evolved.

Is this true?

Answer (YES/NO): YES